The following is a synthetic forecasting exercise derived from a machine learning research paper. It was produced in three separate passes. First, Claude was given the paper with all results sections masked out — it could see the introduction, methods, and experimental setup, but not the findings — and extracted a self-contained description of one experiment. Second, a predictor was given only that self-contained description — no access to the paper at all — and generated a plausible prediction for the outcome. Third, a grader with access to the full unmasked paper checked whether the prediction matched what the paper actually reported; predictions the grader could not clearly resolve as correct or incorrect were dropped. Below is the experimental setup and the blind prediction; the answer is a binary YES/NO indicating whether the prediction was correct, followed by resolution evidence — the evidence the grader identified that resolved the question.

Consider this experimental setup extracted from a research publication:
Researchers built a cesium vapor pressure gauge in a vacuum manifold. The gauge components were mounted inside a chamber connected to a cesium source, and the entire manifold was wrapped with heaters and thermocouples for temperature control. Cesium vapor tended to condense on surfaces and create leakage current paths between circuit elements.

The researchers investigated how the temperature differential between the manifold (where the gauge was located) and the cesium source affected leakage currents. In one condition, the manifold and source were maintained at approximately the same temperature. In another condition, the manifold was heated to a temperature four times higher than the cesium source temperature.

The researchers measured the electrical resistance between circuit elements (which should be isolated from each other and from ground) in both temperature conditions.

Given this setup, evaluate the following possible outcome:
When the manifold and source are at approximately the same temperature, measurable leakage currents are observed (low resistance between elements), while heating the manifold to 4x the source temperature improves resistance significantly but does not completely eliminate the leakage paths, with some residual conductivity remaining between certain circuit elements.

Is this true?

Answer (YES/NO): YES